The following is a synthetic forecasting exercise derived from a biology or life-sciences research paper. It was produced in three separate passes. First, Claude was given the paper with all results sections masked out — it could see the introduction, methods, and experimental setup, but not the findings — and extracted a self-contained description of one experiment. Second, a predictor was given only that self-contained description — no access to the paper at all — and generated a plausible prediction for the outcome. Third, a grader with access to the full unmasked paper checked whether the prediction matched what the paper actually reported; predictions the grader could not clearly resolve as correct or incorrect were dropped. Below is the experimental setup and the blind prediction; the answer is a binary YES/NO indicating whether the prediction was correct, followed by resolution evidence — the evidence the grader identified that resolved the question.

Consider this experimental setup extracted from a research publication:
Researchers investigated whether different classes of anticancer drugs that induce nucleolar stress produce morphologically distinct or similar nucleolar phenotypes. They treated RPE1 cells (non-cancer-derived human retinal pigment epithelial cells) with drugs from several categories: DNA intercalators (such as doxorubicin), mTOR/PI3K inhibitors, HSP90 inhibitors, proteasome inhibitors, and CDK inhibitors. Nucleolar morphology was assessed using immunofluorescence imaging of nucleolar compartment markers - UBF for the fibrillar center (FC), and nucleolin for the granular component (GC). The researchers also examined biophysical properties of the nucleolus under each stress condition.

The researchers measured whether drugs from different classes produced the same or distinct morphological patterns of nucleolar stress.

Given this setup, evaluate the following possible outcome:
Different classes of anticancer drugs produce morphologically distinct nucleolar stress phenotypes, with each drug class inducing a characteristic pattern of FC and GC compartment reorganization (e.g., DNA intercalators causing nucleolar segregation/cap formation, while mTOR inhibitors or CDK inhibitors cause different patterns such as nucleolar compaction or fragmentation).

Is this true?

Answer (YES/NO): YES